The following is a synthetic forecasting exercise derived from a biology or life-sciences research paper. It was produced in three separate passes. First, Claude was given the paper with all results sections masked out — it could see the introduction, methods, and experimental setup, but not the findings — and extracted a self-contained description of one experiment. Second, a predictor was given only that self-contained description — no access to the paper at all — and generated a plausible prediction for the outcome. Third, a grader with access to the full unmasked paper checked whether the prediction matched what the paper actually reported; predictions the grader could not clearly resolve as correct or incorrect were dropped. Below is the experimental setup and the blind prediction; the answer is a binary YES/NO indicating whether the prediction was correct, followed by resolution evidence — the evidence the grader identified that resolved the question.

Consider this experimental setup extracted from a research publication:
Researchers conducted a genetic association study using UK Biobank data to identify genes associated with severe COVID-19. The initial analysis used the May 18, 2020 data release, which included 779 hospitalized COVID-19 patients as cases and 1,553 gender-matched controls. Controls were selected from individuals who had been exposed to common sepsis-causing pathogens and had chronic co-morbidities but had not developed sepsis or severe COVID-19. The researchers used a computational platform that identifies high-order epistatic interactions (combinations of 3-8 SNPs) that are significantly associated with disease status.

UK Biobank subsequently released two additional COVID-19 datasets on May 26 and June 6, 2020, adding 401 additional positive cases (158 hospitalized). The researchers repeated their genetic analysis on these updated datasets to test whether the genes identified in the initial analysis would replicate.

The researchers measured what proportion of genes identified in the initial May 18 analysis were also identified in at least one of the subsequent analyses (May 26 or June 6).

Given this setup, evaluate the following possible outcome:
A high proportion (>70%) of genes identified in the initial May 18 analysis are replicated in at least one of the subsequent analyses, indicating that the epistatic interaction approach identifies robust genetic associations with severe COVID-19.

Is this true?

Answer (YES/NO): YES